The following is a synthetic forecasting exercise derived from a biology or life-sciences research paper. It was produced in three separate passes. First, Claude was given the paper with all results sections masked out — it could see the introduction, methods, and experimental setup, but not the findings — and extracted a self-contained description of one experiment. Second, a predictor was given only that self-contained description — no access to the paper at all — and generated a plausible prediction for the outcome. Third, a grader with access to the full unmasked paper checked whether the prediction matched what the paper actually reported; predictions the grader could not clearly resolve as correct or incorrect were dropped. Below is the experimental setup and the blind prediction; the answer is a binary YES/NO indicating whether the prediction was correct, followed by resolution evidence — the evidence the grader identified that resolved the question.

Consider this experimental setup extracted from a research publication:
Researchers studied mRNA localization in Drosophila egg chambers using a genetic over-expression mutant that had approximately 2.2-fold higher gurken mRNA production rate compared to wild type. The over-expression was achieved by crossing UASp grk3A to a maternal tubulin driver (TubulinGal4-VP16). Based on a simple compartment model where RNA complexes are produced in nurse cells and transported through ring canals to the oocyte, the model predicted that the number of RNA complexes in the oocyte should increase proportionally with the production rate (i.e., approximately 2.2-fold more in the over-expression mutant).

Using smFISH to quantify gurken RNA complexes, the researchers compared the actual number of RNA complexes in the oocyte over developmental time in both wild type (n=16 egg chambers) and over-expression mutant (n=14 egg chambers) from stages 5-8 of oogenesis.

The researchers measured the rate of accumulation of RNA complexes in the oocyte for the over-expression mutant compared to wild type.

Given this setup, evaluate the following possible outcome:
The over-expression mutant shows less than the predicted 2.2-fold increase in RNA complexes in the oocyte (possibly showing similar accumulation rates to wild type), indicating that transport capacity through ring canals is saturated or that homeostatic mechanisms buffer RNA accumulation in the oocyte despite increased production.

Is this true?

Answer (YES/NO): YES